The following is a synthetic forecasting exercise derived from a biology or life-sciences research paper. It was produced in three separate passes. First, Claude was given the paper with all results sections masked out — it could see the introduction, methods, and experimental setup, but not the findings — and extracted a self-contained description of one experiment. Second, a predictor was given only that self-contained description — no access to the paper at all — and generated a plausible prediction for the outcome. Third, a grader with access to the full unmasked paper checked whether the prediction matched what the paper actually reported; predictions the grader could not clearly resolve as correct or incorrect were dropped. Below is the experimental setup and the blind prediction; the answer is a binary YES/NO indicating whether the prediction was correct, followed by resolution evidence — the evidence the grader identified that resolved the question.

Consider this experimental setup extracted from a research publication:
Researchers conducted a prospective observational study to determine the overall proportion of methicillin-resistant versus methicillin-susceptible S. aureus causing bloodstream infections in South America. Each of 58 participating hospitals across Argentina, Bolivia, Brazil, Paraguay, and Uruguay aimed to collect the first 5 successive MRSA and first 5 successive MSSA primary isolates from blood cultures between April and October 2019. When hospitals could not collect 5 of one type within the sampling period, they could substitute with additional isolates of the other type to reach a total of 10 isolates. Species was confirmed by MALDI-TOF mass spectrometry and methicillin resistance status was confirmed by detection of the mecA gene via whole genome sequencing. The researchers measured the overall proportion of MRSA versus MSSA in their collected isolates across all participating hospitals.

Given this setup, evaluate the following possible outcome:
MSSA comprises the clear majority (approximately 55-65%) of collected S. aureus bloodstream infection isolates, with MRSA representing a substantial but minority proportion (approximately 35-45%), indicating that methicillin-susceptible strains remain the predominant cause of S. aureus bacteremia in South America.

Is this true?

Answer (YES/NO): YES